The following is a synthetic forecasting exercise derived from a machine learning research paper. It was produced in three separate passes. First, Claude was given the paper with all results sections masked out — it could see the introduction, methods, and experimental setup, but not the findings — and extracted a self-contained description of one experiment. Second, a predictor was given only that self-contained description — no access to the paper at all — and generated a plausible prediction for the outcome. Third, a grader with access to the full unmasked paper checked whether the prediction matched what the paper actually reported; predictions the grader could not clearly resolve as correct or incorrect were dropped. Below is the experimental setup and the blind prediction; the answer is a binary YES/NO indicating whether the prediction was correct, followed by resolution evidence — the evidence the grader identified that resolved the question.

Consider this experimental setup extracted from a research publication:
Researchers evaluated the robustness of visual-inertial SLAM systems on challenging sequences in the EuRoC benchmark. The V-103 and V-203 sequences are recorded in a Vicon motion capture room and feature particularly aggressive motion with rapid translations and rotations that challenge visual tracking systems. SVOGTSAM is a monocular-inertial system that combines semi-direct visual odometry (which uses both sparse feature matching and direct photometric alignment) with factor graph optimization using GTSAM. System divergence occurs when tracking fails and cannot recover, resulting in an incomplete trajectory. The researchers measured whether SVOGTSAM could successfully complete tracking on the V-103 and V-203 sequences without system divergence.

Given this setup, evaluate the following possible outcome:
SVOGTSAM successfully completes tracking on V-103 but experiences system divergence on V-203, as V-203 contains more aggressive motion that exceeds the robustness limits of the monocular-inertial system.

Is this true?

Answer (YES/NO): NO